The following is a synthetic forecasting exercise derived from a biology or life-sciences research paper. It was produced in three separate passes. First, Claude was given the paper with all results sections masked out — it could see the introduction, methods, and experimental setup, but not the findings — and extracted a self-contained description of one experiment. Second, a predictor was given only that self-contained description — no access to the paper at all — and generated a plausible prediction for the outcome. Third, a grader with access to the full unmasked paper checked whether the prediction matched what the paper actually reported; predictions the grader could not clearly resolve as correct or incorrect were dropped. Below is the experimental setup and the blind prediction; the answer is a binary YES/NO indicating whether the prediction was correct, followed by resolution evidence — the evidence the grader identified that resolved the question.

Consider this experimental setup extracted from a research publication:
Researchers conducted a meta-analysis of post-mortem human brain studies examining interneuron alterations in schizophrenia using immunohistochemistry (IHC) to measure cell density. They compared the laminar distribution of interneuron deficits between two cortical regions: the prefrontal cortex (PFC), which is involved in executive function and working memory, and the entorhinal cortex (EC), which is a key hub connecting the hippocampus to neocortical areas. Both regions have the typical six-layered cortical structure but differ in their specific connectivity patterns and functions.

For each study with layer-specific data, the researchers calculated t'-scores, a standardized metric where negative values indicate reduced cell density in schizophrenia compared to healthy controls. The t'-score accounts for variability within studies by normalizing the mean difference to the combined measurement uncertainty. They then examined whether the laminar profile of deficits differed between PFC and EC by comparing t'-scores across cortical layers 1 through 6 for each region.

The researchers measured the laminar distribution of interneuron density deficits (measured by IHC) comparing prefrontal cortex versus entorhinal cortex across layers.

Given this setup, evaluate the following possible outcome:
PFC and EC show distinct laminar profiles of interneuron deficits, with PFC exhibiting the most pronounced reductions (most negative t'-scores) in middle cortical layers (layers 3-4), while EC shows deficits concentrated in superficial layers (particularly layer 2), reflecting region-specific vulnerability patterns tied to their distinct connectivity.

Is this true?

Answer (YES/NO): NO